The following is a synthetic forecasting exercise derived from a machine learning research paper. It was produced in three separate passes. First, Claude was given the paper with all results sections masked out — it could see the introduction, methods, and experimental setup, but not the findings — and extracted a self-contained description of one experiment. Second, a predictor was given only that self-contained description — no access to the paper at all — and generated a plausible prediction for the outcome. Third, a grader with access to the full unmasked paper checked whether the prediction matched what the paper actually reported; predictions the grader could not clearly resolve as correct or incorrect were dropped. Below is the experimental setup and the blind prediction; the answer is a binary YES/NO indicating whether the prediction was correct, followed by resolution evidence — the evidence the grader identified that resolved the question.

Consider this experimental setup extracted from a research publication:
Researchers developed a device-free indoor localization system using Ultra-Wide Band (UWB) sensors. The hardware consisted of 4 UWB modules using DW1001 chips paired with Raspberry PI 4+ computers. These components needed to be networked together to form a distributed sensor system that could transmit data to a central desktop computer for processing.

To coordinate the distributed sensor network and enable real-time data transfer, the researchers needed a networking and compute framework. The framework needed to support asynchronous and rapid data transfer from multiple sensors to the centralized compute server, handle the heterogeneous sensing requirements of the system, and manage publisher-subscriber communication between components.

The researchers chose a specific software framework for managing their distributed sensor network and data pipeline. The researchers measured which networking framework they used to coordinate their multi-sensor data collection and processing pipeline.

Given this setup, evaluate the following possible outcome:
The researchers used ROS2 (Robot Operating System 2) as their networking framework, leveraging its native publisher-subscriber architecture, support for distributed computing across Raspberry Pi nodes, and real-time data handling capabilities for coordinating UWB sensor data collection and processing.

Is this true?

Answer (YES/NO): YES